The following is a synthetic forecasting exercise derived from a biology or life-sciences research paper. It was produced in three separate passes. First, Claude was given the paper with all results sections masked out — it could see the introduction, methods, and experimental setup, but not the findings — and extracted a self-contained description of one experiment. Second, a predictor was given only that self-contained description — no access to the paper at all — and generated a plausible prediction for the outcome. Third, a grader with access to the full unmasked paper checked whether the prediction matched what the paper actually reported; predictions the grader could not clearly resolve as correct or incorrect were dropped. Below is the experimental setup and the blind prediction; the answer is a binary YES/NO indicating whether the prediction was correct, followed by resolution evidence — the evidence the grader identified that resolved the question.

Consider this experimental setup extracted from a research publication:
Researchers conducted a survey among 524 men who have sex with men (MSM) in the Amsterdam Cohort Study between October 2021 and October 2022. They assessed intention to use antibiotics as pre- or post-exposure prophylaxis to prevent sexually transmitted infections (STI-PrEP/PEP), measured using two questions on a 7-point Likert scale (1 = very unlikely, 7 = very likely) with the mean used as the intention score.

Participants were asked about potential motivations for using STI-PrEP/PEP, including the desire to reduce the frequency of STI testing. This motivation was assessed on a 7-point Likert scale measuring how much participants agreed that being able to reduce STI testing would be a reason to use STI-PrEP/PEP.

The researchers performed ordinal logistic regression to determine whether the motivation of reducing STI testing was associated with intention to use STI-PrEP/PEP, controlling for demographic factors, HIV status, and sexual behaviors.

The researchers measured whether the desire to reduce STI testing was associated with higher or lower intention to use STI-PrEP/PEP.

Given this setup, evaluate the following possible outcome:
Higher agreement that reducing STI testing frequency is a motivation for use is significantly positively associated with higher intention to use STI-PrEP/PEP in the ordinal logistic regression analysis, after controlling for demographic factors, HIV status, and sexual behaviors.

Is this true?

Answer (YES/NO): YES